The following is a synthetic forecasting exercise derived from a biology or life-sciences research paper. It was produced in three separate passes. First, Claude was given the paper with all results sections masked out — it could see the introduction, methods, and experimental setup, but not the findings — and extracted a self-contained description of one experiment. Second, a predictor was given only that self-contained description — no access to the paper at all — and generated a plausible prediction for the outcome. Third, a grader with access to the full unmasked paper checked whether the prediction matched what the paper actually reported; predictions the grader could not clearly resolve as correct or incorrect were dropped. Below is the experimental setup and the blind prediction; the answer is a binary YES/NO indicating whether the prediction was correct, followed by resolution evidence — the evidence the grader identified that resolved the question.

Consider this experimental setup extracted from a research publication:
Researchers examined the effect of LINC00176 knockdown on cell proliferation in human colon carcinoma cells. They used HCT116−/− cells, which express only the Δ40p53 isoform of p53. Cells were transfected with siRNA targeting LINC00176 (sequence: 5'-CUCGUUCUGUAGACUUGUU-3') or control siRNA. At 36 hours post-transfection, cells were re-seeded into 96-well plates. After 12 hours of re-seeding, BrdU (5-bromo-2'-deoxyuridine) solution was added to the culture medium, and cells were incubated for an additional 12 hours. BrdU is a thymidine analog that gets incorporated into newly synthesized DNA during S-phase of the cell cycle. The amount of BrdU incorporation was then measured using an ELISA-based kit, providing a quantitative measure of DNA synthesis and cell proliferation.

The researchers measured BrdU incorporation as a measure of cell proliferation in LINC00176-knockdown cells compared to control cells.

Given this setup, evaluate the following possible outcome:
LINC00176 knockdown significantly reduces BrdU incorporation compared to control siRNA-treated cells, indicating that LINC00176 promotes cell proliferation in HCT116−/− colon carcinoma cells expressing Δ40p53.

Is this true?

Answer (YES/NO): NO